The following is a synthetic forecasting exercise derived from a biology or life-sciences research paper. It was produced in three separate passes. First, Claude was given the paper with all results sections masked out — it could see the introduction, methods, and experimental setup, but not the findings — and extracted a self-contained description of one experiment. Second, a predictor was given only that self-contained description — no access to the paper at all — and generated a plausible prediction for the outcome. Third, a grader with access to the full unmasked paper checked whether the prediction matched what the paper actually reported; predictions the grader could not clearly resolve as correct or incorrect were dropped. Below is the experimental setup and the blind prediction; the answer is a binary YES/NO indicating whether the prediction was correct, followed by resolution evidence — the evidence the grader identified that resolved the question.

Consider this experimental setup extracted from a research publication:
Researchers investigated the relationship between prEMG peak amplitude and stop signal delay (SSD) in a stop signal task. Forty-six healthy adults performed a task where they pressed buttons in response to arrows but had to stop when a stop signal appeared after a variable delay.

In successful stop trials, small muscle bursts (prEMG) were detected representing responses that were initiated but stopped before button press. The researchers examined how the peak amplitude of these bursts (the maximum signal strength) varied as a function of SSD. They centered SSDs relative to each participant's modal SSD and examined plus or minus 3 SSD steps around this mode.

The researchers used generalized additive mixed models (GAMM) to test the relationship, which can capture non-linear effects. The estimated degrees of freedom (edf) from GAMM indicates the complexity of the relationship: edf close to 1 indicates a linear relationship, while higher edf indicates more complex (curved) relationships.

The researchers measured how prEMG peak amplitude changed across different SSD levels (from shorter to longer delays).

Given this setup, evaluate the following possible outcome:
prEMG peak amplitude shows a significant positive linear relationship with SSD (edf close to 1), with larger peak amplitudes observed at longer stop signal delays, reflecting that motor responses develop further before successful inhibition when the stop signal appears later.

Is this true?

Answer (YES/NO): NO